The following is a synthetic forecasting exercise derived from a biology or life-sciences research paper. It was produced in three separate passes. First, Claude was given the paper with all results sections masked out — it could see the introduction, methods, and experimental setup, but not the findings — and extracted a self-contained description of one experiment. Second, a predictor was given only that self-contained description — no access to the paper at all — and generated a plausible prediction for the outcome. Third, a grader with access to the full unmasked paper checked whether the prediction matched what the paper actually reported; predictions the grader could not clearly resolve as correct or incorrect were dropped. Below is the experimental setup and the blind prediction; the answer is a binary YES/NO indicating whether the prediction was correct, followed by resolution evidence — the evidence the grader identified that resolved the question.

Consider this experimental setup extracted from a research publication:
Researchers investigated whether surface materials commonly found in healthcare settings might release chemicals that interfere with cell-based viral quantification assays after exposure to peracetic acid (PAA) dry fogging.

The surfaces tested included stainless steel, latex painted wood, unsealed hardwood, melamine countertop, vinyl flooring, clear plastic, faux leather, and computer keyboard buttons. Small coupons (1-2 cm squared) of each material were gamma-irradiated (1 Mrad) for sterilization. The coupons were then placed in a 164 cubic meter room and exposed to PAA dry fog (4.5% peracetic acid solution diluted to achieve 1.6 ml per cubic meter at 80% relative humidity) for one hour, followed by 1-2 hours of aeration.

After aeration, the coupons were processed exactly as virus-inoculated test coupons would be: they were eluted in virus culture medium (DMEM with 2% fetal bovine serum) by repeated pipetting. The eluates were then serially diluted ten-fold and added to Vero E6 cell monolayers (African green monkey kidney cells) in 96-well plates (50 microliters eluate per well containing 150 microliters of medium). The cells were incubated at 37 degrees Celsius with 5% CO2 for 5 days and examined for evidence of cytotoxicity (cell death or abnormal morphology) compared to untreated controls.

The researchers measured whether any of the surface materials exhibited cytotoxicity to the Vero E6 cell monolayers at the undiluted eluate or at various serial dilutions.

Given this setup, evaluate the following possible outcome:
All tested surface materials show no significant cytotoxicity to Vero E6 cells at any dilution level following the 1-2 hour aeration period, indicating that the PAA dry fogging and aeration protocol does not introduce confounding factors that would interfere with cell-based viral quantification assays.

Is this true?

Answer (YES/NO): NO